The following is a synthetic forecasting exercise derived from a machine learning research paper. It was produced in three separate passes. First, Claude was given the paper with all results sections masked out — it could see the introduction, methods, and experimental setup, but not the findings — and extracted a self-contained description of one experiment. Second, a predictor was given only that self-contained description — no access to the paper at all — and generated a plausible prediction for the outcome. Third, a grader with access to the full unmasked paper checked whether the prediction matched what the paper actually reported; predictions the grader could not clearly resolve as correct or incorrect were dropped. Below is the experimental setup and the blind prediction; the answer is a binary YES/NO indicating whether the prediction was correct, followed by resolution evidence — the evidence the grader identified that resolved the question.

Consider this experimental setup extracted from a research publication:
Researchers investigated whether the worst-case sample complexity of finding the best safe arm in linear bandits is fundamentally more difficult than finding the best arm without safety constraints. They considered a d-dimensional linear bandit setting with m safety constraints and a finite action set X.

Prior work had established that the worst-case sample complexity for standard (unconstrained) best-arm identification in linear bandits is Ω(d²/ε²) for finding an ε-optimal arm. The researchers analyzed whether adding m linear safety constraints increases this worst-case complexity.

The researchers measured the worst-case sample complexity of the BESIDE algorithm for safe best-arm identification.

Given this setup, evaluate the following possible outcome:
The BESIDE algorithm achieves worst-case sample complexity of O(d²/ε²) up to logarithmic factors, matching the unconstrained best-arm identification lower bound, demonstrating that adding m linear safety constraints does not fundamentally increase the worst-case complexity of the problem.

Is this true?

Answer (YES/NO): YES